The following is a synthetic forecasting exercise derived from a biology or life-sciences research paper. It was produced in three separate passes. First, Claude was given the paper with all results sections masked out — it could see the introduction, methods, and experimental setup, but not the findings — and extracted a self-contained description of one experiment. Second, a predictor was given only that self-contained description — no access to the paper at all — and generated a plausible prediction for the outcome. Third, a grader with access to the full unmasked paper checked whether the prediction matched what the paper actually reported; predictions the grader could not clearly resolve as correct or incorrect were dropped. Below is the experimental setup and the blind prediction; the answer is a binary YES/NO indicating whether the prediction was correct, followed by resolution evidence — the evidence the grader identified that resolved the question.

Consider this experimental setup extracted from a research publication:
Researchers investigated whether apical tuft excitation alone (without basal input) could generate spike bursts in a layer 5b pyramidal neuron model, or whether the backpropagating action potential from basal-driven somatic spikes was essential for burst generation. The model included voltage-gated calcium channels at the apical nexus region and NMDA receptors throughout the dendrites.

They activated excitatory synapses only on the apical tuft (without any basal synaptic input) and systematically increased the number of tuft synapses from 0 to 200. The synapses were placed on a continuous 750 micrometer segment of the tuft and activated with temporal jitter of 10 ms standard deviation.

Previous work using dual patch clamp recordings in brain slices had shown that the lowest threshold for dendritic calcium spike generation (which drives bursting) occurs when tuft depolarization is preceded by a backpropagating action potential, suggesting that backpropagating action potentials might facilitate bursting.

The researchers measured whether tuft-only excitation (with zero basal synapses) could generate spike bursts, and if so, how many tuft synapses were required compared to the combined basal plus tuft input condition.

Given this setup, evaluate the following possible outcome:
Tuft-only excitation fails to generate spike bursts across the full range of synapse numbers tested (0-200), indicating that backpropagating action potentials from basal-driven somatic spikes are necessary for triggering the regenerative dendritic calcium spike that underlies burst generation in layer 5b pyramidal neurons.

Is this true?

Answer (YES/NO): NO